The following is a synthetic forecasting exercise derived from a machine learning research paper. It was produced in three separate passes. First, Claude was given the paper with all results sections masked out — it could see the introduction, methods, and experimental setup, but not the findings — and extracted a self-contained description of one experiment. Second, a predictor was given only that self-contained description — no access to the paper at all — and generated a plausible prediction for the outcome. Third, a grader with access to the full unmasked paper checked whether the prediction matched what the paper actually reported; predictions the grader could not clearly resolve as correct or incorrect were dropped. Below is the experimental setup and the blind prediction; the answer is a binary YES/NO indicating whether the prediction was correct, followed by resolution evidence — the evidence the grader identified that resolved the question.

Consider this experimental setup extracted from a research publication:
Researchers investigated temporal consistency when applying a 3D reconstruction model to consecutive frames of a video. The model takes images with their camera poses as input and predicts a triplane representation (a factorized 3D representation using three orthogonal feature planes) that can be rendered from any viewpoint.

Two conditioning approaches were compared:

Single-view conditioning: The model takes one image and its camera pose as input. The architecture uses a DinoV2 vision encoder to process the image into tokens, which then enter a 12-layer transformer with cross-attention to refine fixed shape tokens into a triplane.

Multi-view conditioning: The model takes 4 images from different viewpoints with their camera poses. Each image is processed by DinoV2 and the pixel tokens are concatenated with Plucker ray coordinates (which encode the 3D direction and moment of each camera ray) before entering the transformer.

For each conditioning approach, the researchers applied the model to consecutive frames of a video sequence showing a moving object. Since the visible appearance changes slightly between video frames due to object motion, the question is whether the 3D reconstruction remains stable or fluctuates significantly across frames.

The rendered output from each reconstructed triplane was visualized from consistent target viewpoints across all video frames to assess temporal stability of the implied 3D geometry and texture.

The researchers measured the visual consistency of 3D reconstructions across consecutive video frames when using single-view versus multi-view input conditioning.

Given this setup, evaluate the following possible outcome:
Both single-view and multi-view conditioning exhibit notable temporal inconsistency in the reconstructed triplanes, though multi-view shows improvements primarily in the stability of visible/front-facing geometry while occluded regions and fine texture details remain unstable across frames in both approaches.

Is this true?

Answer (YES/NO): NO